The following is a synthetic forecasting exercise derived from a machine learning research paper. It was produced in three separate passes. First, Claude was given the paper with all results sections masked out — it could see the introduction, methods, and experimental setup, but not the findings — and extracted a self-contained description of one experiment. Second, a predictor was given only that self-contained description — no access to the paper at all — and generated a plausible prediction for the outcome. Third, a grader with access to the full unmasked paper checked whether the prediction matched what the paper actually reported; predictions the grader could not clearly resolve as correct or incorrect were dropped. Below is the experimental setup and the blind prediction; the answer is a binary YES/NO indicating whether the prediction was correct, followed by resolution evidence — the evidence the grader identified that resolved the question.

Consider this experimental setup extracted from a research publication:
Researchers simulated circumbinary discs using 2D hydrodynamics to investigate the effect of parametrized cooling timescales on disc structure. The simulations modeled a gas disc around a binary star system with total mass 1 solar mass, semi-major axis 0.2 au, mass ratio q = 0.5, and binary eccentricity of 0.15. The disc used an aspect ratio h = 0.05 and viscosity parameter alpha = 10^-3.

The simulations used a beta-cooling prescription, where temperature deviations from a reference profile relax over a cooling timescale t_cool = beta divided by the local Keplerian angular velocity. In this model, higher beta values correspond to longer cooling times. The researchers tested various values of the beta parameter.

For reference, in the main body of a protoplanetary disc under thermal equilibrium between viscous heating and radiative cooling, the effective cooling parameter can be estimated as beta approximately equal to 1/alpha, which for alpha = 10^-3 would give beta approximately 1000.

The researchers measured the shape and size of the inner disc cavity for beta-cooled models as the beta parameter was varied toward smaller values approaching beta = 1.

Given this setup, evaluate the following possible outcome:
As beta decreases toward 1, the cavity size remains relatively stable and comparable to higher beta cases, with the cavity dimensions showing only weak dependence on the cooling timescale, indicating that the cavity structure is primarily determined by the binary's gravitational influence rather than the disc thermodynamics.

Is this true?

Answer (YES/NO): NO